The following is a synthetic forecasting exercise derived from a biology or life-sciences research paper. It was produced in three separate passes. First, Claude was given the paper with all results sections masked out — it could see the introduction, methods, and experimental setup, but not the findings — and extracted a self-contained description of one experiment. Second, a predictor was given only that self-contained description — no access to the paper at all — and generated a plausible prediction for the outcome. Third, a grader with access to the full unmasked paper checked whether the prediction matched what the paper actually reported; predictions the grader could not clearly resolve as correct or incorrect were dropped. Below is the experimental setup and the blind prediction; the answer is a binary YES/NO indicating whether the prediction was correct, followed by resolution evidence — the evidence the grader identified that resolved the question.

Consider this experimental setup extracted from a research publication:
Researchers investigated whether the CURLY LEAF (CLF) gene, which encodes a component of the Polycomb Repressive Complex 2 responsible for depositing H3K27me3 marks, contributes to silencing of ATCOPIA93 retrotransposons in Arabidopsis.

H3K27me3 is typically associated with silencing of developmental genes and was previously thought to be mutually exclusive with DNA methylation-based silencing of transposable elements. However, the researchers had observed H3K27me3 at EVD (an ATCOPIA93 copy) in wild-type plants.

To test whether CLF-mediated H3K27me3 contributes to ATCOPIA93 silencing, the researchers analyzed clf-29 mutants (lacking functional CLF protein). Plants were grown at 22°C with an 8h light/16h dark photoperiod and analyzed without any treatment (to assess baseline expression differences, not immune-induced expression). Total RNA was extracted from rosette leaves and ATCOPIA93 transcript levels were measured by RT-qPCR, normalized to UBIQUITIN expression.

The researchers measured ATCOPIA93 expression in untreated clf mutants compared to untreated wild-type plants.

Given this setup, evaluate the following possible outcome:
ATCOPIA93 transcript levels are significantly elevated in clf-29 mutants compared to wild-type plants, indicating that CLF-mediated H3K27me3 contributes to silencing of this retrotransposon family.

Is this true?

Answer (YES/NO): NO